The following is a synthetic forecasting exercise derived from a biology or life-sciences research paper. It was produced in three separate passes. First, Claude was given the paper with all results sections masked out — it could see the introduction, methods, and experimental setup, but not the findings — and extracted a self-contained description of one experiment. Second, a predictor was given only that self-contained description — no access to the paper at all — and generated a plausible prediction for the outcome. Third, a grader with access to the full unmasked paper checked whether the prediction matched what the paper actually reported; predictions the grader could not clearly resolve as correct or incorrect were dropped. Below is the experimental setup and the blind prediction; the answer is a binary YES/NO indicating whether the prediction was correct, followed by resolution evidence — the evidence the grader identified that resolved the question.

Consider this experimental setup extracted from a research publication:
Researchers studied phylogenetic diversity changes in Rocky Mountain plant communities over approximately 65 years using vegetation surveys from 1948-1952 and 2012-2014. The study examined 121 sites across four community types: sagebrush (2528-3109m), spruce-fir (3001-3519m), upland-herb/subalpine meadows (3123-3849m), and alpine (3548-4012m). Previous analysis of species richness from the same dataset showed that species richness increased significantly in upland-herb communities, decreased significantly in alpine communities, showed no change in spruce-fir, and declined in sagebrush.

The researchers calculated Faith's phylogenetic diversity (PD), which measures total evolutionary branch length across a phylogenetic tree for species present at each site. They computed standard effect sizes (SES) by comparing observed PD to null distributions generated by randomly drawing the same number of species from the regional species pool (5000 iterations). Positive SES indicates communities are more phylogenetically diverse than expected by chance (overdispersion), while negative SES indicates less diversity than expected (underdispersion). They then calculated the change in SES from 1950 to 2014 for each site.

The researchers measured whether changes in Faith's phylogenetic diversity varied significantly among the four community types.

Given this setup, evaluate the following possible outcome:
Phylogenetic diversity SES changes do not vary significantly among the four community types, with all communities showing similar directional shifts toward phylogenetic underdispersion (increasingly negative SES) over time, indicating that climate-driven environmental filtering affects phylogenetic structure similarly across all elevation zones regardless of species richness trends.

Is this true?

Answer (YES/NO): NO